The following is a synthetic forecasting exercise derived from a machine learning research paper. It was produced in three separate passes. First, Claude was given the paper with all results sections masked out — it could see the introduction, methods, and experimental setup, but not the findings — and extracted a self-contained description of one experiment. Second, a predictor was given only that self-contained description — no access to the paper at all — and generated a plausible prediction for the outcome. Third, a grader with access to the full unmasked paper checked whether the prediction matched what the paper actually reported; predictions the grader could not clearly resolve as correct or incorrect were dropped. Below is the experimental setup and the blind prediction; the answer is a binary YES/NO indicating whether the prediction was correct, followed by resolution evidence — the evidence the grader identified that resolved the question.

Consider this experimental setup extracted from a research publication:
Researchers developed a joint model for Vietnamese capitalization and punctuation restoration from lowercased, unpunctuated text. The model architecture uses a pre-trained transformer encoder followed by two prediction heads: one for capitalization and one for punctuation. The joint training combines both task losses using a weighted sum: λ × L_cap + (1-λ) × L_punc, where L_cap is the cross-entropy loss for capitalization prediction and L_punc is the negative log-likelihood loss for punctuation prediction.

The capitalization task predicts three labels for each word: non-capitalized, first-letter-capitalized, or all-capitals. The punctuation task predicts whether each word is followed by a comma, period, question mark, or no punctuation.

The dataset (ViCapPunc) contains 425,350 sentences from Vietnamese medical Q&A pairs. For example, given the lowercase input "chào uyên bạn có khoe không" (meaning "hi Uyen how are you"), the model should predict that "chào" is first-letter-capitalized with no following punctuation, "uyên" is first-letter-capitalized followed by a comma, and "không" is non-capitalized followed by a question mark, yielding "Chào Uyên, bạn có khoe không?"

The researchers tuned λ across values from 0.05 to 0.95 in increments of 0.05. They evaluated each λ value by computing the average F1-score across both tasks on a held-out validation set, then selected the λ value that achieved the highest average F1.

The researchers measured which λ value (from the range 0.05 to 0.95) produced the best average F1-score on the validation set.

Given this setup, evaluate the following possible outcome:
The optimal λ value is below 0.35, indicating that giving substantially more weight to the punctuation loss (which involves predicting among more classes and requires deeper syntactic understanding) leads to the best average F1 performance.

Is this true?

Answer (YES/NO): YES